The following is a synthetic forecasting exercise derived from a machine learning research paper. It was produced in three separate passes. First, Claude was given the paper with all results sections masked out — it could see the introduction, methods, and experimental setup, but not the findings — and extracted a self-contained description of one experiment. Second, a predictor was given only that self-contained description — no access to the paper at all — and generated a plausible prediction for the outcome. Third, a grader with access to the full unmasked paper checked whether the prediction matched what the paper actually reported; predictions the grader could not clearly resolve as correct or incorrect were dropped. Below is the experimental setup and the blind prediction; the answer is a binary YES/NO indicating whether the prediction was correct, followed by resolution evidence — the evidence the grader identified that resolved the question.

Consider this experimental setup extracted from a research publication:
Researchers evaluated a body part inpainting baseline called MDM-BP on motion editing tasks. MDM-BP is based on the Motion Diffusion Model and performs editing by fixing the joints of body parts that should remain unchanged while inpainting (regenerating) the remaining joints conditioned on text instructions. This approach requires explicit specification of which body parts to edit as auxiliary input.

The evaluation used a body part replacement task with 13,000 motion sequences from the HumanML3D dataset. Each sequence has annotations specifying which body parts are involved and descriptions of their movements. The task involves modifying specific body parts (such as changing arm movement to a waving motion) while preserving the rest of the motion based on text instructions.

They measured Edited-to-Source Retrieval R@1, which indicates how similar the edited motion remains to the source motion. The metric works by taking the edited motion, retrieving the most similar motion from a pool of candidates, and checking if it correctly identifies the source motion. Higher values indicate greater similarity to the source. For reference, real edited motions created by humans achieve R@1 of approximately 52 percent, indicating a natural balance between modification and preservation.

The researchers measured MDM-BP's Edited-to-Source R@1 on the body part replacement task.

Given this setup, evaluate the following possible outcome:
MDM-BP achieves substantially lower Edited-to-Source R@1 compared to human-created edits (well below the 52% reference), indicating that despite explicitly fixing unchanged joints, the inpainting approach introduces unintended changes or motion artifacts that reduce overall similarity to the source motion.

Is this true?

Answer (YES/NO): NO